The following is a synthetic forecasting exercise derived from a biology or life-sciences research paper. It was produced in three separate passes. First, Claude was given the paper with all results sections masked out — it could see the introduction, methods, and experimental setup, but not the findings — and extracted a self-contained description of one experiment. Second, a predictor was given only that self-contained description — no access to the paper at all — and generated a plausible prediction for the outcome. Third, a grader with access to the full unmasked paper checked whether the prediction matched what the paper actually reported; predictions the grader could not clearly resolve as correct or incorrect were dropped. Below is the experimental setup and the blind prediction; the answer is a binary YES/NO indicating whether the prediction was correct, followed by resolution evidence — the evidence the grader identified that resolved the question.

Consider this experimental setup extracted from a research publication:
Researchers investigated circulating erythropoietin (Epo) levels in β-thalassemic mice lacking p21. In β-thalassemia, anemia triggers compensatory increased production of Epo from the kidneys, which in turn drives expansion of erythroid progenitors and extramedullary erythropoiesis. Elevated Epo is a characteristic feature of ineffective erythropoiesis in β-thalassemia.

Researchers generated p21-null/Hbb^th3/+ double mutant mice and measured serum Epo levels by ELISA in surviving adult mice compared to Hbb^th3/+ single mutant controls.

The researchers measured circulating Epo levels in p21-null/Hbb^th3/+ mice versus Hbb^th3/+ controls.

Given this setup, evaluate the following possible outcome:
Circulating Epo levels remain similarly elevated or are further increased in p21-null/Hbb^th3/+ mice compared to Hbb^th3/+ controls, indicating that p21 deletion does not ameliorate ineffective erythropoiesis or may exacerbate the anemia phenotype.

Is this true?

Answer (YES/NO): NO